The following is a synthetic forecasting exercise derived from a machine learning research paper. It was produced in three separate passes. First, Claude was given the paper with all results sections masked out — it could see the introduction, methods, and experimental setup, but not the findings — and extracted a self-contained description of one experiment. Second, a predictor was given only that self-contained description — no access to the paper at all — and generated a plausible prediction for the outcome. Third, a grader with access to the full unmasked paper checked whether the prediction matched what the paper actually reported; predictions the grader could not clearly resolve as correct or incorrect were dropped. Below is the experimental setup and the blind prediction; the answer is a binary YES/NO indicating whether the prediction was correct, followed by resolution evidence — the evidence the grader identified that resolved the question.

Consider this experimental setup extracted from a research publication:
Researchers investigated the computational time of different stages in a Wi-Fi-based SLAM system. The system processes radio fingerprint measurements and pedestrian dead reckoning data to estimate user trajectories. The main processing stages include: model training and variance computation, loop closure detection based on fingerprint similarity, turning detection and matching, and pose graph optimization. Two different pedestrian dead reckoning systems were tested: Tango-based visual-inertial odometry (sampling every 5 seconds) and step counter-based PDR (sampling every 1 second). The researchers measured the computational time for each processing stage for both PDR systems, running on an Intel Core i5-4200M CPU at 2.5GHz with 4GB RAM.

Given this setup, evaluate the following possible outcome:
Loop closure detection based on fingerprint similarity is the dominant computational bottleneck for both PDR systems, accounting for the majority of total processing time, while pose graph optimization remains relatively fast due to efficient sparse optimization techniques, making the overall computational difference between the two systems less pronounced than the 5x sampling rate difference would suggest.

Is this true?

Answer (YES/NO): NO